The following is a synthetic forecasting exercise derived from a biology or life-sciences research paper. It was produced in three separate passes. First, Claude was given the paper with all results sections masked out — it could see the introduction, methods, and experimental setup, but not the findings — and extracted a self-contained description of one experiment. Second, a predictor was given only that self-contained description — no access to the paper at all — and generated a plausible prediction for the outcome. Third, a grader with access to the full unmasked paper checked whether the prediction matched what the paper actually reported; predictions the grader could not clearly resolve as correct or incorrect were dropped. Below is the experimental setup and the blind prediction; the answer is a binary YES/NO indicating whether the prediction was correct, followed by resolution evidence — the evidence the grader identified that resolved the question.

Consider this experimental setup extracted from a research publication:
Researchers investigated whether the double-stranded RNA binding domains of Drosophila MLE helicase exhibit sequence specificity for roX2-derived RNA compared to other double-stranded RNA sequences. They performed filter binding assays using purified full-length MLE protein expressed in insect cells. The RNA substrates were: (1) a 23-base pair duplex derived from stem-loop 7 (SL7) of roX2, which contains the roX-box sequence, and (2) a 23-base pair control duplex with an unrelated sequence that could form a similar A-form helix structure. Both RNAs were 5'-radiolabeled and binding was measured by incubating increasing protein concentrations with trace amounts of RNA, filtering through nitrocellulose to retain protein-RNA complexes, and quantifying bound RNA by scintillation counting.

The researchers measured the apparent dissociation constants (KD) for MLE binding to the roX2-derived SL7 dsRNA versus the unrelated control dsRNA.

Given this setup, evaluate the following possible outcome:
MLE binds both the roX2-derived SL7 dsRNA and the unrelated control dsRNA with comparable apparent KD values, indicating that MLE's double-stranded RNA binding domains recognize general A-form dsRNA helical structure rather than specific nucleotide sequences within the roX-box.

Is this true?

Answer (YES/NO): YES